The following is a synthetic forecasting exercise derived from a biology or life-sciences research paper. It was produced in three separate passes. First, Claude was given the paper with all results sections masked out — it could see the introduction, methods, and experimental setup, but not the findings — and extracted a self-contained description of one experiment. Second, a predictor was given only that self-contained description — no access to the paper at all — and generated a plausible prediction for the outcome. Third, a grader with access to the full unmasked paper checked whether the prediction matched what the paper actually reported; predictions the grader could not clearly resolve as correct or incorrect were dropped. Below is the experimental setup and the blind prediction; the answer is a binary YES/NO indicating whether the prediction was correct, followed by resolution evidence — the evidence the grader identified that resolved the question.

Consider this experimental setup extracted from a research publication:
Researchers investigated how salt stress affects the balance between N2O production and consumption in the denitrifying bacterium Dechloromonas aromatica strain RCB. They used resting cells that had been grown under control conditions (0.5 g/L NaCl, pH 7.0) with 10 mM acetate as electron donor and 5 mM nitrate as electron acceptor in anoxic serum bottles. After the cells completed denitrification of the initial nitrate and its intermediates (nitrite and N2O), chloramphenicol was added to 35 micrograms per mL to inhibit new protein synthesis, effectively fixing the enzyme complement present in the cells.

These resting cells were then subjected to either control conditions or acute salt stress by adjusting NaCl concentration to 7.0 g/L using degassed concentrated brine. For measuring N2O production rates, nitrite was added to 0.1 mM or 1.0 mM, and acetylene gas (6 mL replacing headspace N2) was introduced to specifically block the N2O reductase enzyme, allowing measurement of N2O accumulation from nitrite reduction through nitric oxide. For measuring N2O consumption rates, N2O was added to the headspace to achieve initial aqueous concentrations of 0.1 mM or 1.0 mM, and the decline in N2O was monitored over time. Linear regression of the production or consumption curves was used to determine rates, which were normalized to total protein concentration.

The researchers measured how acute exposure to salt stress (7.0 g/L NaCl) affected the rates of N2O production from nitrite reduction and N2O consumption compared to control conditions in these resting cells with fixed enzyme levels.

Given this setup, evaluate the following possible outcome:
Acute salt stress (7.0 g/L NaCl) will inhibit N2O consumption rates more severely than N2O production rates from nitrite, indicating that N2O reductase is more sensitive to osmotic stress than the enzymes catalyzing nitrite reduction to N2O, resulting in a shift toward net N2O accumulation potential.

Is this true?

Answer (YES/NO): YES